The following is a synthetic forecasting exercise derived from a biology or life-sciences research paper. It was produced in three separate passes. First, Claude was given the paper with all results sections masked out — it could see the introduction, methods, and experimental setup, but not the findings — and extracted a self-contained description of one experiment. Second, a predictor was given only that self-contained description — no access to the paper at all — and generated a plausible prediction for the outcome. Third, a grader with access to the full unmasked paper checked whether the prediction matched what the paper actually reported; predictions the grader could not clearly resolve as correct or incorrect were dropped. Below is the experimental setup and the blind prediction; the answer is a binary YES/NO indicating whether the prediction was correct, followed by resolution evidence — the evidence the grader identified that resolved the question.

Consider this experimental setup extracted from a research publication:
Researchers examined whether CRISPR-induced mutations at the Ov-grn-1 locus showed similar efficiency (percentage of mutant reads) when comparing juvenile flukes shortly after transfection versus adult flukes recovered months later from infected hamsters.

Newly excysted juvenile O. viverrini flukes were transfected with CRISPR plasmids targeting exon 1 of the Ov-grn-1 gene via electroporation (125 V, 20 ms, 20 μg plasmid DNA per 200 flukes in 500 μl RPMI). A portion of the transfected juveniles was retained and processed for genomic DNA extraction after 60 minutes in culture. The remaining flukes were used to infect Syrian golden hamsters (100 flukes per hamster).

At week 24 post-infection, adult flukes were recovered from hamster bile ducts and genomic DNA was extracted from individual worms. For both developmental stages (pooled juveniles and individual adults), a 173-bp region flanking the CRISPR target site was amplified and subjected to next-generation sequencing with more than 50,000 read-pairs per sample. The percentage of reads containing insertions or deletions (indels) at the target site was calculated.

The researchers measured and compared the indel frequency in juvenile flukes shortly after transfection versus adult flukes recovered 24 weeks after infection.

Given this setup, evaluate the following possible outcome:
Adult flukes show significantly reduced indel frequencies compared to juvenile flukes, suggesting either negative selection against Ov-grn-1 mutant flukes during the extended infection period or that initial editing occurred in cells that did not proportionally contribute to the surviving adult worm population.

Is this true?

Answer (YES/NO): NO